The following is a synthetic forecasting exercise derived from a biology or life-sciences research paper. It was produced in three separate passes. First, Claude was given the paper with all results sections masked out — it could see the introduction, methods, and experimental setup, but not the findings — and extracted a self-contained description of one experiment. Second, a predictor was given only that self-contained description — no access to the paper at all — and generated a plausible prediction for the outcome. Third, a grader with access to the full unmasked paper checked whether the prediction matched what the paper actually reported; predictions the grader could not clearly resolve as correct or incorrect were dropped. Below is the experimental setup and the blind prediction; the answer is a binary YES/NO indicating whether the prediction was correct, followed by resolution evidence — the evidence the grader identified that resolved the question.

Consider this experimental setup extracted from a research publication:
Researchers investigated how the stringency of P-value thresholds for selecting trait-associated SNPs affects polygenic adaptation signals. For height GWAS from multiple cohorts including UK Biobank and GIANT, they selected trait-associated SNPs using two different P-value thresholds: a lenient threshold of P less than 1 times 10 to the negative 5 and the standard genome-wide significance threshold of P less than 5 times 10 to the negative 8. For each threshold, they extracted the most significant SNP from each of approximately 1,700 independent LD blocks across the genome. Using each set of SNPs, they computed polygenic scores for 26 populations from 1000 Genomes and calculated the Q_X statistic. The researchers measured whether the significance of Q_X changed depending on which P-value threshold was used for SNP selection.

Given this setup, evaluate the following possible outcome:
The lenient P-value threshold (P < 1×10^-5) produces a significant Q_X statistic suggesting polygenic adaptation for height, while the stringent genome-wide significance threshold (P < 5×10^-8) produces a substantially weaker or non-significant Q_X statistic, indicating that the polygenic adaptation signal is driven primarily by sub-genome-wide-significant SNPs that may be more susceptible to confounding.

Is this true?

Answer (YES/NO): YES